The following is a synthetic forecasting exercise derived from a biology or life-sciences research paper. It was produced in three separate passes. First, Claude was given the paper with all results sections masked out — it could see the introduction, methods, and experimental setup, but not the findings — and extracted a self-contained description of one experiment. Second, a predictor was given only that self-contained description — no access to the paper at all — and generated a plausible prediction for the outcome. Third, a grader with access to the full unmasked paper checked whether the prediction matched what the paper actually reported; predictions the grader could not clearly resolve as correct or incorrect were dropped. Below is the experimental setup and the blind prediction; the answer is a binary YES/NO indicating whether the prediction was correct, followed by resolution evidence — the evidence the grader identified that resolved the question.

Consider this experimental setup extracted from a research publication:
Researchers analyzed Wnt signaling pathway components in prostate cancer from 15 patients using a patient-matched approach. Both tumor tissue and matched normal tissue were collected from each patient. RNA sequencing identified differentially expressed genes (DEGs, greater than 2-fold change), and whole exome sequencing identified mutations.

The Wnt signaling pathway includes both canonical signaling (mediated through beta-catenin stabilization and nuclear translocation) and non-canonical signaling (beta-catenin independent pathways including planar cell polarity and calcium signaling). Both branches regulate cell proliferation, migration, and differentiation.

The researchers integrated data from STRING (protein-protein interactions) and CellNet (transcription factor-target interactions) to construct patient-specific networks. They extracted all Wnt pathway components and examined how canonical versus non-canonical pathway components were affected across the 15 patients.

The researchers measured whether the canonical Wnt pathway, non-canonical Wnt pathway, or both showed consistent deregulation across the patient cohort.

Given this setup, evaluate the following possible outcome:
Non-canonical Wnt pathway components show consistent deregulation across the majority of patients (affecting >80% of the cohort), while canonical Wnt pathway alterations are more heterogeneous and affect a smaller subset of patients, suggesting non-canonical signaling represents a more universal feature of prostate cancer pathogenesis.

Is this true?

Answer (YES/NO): NO